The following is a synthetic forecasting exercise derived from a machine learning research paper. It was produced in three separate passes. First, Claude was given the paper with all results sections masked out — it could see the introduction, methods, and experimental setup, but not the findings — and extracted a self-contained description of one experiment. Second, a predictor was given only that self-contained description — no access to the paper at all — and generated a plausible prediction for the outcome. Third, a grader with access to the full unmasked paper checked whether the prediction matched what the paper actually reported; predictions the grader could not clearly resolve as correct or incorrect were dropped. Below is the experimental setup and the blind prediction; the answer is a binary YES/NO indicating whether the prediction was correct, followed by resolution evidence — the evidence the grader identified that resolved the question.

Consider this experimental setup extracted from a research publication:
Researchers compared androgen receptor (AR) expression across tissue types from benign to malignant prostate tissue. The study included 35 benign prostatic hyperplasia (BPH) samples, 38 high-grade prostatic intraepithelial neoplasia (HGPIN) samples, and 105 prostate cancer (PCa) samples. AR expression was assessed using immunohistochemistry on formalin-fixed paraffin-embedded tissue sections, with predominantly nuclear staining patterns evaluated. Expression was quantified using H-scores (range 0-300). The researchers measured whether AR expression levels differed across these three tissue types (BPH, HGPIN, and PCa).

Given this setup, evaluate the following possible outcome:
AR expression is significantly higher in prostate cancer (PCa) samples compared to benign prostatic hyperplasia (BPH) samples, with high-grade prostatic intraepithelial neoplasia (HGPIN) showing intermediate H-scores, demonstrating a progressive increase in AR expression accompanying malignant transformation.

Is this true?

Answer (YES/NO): YES